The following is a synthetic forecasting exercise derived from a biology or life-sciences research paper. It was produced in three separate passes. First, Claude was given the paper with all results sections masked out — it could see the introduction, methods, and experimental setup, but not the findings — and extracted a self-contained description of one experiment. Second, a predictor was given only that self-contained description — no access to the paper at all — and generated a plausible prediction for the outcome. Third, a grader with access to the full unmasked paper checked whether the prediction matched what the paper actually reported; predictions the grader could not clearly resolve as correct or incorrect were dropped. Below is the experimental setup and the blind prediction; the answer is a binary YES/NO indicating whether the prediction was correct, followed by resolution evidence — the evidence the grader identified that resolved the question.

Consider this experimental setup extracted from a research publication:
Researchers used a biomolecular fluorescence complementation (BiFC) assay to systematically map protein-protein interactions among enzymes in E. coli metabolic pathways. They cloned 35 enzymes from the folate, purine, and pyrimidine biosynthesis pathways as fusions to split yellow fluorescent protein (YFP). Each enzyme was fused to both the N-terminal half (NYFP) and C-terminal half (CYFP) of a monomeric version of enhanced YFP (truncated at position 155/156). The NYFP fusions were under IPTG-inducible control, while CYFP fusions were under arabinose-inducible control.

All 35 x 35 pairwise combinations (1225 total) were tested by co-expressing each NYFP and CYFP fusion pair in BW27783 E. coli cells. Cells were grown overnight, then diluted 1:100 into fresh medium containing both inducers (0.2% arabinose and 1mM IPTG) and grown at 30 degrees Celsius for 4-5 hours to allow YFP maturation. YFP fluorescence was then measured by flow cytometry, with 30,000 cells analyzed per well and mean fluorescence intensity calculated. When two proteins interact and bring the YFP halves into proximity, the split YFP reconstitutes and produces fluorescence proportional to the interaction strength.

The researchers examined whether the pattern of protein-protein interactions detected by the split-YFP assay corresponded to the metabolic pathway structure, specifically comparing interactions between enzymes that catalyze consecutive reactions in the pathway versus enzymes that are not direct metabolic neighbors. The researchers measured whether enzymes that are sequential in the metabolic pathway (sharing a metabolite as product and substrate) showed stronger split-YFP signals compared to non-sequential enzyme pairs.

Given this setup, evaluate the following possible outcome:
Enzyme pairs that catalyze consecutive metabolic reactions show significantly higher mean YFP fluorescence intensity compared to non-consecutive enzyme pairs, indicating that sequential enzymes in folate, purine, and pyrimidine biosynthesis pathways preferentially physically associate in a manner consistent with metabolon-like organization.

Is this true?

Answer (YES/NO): NO